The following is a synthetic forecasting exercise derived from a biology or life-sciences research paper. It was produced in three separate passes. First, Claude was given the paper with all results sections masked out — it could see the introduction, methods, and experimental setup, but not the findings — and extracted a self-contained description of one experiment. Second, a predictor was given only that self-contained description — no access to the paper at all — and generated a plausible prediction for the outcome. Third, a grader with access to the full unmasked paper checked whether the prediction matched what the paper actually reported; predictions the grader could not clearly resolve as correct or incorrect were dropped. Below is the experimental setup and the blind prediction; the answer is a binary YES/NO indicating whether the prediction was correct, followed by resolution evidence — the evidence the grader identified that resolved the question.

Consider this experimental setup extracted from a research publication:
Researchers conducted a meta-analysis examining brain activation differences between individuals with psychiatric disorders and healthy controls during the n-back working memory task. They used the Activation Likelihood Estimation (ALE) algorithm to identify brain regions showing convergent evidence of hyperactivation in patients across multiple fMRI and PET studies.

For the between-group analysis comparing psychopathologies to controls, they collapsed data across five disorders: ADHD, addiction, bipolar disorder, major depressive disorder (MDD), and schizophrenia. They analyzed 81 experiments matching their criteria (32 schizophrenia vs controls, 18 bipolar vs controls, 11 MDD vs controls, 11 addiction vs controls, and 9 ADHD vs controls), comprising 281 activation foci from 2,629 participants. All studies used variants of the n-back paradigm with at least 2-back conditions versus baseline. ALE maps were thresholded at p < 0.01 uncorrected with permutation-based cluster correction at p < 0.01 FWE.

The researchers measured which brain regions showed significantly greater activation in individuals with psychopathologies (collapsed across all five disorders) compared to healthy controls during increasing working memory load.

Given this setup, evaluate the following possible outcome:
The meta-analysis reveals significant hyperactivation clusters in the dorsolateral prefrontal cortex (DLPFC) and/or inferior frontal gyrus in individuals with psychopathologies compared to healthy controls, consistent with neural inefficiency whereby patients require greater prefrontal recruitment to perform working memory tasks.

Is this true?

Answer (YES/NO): NO